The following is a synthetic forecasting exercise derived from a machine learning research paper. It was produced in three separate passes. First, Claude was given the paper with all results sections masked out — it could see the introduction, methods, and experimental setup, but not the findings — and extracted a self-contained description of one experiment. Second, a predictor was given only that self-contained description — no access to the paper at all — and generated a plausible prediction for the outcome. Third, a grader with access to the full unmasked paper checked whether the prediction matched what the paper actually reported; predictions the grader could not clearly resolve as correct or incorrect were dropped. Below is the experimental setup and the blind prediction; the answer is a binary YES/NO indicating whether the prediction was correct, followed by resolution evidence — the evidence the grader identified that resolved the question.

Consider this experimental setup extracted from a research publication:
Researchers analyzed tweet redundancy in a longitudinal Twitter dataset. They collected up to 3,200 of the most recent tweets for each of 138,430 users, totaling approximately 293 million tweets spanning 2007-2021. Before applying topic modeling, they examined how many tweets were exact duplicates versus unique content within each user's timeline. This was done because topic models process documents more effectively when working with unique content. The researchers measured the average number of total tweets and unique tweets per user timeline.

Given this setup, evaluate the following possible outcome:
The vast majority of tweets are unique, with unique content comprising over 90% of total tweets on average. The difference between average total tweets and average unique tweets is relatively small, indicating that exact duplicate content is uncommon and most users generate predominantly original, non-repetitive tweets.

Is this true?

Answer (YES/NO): NO